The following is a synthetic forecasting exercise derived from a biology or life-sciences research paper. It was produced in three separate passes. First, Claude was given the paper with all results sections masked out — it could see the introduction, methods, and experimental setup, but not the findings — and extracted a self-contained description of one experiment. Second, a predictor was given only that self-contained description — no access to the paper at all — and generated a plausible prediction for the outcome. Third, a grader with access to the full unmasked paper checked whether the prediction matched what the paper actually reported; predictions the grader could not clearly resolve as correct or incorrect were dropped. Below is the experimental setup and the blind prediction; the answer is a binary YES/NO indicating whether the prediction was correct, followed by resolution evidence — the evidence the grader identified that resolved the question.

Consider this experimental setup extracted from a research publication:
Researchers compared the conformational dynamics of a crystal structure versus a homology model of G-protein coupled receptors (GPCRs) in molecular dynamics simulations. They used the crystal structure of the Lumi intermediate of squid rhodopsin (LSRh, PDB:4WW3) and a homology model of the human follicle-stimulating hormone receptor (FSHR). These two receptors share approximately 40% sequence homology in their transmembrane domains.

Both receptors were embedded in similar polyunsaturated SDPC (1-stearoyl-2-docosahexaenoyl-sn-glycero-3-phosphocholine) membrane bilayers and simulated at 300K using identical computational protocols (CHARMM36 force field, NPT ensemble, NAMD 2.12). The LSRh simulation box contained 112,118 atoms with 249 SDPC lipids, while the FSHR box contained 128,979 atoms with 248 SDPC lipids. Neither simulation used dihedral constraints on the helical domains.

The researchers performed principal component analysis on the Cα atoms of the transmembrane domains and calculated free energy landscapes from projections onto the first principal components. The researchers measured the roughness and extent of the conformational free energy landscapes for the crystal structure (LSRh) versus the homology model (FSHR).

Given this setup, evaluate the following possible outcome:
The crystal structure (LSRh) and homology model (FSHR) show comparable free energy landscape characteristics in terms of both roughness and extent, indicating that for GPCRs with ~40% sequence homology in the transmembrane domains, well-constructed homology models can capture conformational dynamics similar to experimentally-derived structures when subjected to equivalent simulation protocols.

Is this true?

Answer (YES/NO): NO